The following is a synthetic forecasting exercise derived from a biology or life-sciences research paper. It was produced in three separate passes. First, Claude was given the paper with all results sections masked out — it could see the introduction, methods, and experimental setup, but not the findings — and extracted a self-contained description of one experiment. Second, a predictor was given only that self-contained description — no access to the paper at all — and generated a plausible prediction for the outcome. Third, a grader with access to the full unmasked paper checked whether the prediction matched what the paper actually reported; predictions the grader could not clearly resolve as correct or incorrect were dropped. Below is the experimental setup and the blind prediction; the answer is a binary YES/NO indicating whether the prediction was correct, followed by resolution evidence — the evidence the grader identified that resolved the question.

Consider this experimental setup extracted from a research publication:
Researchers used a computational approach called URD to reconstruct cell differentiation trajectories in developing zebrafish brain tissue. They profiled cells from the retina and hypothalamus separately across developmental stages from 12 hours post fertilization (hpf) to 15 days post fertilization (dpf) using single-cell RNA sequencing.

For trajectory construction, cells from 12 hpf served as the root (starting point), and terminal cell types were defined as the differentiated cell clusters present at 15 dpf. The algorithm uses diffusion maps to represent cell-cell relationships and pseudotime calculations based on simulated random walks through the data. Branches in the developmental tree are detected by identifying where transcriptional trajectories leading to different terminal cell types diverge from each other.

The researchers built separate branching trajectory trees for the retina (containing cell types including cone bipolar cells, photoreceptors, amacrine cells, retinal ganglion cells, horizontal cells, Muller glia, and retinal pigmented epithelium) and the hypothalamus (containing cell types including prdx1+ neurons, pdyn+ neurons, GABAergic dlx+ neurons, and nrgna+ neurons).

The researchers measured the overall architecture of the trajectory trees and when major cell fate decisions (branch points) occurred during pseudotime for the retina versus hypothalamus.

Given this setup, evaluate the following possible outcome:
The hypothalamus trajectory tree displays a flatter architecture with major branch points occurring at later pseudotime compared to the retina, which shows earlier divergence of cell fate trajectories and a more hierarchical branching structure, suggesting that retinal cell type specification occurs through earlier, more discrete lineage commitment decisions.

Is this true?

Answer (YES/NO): NO